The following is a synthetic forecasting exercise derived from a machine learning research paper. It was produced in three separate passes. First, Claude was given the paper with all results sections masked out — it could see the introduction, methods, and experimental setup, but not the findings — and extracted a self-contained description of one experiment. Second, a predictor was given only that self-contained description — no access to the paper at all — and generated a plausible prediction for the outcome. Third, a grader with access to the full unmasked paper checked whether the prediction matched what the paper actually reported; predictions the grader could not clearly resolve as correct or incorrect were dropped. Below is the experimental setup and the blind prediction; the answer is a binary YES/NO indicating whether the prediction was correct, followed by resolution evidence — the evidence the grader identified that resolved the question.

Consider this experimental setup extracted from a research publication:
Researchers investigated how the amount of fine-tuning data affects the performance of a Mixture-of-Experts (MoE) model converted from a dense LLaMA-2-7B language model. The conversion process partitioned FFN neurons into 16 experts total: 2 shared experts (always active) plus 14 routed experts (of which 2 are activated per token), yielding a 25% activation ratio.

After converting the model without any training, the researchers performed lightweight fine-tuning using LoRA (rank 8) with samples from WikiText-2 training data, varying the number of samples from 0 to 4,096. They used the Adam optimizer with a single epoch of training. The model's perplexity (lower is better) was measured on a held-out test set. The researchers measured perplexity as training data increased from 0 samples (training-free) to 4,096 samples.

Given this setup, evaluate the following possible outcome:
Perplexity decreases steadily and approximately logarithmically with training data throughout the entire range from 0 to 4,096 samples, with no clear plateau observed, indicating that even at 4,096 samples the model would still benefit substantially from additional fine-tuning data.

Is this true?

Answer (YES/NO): NO